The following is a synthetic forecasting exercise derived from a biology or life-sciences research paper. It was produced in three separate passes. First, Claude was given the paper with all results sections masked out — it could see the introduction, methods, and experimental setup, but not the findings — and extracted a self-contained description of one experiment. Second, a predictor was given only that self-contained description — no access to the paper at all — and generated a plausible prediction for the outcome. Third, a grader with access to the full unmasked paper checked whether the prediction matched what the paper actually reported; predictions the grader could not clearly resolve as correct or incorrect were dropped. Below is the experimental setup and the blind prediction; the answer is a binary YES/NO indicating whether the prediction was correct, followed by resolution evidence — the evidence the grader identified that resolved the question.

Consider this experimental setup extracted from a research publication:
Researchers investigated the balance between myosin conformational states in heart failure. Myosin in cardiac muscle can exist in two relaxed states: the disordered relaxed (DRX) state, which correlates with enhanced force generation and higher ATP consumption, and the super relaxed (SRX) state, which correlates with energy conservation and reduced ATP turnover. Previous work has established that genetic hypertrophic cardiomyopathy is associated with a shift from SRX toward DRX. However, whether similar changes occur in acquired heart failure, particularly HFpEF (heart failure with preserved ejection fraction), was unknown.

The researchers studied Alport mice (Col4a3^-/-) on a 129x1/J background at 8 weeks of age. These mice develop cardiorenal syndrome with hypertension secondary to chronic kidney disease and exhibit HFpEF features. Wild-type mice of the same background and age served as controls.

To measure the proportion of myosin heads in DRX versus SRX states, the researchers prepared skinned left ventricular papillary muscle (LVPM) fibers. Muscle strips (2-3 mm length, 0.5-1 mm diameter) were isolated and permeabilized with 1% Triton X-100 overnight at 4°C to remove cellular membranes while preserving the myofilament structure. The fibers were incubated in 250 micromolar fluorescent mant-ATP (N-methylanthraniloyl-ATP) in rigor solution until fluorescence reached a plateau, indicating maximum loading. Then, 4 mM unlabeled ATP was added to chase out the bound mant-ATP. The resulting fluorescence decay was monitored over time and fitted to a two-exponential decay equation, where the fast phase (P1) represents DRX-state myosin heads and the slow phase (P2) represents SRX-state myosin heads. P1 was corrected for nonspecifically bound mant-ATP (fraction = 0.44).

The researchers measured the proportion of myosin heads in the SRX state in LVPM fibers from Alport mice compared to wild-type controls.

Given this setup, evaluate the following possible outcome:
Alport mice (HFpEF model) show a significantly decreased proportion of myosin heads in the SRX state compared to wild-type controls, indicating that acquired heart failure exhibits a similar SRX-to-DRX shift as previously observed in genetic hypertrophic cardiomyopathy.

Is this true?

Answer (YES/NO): YES